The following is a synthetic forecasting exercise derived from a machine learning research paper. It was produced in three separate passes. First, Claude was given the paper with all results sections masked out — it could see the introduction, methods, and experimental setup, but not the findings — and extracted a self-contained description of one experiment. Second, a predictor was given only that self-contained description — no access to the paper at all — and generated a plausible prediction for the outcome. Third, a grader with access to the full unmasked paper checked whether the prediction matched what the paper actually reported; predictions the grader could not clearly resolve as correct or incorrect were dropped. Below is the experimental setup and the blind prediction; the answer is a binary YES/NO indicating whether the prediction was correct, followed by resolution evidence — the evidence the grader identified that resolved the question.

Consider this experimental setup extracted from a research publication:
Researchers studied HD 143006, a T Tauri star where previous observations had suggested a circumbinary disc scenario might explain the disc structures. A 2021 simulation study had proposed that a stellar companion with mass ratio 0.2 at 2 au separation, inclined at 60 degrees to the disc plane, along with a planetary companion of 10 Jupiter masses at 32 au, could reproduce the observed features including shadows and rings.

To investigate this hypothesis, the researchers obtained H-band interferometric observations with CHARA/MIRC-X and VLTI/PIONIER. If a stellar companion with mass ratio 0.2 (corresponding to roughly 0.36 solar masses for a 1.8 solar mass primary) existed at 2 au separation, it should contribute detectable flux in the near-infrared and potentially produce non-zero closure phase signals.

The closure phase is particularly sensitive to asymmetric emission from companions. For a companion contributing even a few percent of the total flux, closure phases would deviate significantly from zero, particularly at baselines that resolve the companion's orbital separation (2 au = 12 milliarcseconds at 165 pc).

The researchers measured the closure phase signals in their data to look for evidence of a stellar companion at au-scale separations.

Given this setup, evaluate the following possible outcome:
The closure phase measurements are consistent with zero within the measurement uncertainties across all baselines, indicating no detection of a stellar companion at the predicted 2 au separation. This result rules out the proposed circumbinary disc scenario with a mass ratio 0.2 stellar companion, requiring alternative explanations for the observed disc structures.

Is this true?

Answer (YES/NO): NO